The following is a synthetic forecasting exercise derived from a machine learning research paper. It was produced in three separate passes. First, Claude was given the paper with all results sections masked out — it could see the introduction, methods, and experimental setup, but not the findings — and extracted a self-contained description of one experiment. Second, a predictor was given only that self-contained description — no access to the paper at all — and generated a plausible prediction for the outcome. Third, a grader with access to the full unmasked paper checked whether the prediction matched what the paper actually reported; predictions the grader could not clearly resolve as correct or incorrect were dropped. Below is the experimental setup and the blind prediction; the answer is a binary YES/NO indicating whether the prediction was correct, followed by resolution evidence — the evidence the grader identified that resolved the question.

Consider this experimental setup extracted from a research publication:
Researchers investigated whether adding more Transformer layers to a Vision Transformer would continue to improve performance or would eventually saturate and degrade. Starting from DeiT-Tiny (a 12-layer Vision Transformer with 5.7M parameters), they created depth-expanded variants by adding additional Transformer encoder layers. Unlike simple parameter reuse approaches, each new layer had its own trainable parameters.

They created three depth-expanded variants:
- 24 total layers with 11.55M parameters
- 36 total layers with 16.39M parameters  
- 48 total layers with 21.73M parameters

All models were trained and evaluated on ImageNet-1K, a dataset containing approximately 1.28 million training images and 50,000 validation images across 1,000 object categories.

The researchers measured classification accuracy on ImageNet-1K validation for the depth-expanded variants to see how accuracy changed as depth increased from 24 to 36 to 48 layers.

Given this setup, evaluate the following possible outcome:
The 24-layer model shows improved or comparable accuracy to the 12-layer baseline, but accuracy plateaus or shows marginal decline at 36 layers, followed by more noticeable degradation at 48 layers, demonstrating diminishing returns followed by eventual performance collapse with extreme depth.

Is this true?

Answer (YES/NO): NO